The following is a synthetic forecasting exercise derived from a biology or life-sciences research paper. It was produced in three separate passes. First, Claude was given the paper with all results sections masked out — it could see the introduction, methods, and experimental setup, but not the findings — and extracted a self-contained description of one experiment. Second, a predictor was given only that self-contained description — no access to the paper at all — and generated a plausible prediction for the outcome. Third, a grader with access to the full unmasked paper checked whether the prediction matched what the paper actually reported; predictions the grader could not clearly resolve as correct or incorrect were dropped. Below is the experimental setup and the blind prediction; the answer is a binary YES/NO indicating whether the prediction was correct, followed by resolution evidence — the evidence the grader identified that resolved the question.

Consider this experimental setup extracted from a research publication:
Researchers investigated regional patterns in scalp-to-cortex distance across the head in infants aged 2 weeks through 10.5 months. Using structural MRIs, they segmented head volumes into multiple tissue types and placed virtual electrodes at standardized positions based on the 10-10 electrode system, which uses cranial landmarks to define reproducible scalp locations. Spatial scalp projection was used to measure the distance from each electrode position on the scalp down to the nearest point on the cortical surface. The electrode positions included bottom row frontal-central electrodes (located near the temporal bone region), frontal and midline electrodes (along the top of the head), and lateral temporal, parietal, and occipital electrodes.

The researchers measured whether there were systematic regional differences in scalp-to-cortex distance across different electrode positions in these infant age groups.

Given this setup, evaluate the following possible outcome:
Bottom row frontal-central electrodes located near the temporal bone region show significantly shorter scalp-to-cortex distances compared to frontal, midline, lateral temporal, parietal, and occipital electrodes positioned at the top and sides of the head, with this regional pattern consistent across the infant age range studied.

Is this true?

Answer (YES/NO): NO